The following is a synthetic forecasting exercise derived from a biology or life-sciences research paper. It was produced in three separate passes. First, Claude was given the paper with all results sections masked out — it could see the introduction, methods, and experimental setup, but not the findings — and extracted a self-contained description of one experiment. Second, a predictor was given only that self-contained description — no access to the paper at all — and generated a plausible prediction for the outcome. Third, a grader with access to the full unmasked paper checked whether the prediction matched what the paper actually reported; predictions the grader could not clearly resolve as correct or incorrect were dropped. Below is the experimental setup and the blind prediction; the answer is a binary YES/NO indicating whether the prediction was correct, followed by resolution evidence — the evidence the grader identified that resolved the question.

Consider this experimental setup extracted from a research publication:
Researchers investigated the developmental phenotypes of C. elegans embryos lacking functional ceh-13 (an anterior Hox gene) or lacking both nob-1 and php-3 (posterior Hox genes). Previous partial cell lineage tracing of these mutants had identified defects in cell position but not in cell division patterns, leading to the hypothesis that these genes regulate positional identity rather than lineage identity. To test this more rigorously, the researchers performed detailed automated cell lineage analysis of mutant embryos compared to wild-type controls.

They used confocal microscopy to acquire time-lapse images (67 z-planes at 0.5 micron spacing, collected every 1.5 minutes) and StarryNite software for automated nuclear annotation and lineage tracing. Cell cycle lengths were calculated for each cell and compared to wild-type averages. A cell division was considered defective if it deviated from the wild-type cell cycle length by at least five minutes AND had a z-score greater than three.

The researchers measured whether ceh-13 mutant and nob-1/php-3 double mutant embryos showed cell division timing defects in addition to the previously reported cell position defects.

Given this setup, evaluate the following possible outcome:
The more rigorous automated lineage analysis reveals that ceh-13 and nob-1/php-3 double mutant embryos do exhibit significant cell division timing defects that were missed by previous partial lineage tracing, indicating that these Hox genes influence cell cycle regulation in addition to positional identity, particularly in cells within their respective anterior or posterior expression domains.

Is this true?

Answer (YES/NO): YES